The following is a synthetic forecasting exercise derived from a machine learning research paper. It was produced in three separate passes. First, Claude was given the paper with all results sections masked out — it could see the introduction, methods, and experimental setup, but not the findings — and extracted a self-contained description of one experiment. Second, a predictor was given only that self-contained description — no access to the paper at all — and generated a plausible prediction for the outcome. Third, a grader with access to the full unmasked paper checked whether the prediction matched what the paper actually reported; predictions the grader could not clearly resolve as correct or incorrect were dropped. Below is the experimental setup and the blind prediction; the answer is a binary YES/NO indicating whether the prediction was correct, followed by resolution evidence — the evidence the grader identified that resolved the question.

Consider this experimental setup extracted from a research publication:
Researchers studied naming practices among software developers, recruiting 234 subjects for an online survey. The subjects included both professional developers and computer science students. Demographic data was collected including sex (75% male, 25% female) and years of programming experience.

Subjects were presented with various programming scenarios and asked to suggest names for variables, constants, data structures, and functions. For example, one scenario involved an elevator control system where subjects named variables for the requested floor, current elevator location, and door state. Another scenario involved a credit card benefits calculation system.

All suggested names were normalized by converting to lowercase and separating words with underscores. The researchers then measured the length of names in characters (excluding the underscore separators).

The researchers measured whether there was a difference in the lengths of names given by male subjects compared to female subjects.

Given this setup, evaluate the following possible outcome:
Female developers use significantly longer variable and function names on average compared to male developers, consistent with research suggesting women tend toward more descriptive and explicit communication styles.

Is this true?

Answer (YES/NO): NO